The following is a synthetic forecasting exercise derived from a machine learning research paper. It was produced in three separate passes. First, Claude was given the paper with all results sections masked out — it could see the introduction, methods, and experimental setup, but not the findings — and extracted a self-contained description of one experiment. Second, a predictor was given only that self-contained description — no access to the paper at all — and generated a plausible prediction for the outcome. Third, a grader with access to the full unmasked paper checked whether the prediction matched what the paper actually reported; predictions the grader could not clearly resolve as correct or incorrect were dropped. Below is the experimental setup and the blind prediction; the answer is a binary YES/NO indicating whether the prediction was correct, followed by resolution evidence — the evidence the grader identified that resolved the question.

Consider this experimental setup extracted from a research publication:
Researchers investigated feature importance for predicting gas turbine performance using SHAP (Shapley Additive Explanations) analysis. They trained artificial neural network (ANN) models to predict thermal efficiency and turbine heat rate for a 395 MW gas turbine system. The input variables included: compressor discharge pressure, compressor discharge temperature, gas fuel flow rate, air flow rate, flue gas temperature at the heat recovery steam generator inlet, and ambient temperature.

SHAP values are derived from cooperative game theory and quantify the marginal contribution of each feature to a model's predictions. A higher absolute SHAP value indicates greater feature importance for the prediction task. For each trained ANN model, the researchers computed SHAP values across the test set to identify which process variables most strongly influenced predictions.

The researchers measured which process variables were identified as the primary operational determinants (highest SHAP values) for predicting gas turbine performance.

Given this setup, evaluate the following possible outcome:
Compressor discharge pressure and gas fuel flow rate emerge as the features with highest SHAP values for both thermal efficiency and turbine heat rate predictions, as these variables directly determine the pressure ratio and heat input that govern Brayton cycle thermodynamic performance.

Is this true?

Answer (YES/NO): YES